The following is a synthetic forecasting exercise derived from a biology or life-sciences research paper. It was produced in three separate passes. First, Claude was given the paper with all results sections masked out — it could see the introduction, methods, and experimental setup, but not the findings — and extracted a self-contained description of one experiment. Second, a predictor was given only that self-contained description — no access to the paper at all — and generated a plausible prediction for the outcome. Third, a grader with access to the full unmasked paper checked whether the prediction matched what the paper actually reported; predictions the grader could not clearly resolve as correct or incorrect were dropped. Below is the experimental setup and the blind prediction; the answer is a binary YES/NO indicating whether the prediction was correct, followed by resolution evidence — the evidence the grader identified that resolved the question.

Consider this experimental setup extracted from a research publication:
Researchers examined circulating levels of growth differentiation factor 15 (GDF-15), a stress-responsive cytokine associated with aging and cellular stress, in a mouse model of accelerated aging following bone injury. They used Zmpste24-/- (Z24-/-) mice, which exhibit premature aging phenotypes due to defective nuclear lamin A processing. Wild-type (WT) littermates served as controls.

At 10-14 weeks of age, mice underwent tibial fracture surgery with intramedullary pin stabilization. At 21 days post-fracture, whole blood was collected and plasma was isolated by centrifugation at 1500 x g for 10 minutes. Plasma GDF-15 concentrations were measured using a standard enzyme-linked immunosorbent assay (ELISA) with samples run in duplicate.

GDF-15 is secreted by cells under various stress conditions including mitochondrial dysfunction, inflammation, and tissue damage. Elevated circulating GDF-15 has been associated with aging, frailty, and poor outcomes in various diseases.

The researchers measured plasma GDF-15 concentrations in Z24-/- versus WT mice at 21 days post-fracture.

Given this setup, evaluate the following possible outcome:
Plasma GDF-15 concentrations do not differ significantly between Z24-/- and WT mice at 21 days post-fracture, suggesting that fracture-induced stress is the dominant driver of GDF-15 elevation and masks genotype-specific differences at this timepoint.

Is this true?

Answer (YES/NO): YES